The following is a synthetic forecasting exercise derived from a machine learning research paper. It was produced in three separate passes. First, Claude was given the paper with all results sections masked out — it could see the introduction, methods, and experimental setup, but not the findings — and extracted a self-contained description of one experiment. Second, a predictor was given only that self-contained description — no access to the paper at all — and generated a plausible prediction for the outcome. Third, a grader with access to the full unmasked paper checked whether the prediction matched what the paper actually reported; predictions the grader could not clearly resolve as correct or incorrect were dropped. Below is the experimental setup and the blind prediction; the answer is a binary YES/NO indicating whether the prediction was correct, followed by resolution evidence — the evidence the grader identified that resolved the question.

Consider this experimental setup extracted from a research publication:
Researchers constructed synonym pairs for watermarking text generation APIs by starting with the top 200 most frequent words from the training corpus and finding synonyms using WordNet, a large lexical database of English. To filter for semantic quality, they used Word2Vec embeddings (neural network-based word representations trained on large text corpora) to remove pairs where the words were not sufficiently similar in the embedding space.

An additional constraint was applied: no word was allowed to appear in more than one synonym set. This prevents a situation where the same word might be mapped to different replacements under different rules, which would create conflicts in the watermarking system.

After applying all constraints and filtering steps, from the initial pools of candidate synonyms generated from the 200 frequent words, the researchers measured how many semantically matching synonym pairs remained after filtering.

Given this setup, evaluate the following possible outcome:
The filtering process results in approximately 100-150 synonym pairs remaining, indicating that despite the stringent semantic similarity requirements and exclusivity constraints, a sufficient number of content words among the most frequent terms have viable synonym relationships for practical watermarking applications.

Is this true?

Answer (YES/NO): NO